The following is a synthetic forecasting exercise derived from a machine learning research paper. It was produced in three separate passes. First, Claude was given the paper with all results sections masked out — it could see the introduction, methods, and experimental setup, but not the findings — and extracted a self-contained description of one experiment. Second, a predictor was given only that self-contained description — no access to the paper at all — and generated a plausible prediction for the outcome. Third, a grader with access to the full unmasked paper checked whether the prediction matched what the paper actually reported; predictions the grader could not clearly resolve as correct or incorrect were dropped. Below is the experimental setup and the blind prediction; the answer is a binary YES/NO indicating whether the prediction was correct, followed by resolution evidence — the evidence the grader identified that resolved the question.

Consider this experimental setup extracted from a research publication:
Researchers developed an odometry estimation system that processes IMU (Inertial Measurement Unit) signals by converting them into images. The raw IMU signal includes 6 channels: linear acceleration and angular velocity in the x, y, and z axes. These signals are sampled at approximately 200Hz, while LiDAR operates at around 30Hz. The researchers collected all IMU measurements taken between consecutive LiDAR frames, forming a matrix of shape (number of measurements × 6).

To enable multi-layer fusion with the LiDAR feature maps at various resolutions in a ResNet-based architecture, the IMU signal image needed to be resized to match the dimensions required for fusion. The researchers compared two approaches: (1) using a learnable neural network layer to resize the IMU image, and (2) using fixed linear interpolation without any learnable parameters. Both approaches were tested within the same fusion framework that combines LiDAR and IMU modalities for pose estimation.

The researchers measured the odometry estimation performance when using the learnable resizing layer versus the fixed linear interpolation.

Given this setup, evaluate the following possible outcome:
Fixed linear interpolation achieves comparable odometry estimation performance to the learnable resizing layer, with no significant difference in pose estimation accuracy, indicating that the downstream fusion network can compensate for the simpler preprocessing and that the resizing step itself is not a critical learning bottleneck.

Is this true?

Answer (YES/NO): NO